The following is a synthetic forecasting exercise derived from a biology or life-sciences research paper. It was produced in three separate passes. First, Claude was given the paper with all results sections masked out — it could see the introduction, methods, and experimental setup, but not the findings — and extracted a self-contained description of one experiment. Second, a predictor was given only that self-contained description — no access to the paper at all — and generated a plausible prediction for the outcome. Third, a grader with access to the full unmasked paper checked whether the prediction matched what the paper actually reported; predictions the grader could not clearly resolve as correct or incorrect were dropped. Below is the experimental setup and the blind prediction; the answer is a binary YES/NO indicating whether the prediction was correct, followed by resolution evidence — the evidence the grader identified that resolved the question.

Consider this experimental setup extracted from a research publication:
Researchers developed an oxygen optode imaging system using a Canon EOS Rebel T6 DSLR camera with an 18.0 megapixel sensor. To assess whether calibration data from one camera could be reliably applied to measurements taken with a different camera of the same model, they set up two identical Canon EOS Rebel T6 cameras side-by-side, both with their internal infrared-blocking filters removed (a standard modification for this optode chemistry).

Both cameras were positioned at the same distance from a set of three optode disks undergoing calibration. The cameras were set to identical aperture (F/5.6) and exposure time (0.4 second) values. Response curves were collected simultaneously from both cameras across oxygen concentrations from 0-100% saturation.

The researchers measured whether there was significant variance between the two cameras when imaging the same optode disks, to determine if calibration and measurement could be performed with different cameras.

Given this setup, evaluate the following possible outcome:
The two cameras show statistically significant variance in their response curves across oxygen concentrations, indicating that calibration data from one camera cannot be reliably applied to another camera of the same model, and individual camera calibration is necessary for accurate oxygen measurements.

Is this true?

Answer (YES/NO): NO